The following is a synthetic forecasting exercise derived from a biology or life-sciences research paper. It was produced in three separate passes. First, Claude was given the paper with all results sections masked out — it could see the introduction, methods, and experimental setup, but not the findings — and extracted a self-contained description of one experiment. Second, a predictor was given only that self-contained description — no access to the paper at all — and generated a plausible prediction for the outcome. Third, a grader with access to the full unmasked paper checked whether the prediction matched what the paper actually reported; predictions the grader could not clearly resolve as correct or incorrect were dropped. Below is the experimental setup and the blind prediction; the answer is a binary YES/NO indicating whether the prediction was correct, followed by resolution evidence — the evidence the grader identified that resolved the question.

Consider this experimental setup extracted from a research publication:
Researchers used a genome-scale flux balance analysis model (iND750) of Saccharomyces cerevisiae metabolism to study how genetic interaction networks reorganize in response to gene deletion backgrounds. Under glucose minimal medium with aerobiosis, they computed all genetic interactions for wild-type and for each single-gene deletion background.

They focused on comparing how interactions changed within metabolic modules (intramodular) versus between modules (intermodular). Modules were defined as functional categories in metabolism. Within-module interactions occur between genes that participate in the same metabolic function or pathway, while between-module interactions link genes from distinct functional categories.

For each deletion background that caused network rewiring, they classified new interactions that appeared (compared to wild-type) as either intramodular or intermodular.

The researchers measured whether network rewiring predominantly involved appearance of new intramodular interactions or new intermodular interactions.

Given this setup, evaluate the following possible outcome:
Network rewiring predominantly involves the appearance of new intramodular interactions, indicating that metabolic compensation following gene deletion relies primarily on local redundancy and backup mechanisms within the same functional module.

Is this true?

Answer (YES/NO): NO